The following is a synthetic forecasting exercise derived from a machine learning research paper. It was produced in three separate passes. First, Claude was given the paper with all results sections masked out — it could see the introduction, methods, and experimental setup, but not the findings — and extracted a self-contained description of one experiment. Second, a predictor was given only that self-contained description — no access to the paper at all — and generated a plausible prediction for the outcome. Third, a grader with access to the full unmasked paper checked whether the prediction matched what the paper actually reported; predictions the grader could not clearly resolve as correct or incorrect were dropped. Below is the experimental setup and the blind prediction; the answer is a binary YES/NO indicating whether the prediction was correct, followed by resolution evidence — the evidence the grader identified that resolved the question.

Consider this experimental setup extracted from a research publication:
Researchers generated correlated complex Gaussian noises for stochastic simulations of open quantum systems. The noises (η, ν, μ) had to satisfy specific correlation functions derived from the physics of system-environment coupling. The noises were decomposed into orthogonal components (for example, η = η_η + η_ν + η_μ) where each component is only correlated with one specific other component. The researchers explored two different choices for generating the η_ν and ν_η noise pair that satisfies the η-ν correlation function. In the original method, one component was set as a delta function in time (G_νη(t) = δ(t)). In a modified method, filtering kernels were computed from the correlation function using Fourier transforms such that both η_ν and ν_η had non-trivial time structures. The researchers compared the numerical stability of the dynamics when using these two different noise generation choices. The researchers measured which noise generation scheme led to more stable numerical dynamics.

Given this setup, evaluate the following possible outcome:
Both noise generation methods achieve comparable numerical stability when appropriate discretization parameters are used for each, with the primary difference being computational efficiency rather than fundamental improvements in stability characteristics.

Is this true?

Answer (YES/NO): NO